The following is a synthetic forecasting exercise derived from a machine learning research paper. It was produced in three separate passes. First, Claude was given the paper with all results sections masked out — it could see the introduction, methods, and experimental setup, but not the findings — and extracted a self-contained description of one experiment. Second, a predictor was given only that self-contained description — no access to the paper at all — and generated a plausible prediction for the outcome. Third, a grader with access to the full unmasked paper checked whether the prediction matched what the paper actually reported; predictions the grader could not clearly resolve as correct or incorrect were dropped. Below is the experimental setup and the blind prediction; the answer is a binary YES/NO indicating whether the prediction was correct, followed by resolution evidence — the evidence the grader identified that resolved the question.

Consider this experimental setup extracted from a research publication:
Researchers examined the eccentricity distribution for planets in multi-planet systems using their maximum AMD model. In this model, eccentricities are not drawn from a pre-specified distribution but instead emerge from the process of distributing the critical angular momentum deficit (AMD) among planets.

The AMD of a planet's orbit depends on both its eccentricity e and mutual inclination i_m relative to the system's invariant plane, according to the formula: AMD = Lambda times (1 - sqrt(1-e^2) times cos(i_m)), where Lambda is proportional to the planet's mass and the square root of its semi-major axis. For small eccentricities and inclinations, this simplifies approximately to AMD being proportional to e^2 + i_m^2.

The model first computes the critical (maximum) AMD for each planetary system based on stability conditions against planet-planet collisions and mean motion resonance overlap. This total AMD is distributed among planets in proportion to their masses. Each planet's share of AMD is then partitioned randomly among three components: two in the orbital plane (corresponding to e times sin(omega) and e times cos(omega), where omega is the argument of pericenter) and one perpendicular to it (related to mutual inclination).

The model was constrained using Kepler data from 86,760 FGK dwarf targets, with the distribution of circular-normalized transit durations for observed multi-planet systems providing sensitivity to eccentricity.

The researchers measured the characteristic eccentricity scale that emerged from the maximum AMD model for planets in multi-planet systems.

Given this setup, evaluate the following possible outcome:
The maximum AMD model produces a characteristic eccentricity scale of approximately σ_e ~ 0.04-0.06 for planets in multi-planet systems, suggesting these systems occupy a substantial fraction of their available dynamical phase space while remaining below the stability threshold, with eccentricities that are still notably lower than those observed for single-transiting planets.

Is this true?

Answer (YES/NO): NO